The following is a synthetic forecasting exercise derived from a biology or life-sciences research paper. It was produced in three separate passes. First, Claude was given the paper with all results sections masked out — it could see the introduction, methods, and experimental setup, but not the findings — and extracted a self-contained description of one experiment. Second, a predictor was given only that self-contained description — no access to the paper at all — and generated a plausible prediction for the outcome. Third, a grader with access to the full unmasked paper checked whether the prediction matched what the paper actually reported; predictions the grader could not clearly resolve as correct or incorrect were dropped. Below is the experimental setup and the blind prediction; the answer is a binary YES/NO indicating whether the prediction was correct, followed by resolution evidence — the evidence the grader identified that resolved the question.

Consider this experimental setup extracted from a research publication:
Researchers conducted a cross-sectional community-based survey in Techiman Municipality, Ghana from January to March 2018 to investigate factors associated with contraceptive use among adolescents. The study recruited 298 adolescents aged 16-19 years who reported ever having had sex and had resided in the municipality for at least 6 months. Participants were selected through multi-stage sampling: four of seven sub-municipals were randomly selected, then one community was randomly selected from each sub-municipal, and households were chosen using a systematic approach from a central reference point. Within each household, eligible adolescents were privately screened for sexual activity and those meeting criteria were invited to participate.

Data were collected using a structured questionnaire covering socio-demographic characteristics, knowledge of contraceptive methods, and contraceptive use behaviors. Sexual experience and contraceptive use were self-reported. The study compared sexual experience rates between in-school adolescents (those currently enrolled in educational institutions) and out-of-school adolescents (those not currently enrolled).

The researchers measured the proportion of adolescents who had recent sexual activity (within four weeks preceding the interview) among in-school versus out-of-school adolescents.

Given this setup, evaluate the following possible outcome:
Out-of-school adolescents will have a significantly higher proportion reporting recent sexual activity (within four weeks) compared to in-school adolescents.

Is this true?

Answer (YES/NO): YES